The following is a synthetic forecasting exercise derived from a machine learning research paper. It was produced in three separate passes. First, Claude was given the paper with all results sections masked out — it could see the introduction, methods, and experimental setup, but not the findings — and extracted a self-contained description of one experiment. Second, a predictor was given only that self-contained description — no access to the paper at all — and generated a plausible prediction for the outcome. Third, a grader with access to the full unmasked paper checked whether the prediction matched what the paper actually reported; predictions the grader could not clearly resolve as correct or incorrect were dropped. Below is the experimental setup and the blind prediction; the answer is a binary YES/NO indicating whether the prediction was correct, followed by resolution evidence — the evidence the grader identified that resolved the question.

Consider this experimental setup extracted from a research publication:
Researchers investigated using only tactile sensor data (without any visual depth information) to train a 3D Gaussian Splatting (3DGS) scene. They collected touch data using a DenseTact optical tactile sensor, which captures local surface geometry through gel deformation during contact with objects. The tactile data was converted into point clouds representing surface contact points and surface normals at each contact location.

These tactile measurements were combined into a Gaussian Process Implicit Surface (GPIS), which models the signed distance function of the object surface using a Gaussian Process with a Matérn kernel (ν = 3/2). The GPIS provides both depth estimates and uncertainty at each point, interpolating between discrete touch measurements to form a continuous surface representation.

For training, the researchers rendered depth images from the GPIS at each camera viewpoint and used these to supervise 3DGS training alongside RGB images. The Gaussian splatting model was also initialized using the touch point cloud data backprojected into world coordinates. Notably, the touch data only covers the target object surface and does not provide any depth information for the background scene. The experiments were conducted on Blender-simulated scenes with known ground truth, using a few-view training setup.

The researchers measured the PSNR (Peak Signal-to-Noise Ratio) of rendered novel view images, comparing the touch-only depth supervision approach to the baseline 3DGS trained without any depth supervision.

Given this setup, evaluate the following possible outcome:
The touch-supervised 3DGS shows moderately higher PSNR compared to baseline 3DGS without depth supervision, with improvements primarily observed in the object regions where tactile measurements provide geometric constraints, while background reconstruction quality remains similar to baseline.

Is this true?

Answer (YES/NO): NO